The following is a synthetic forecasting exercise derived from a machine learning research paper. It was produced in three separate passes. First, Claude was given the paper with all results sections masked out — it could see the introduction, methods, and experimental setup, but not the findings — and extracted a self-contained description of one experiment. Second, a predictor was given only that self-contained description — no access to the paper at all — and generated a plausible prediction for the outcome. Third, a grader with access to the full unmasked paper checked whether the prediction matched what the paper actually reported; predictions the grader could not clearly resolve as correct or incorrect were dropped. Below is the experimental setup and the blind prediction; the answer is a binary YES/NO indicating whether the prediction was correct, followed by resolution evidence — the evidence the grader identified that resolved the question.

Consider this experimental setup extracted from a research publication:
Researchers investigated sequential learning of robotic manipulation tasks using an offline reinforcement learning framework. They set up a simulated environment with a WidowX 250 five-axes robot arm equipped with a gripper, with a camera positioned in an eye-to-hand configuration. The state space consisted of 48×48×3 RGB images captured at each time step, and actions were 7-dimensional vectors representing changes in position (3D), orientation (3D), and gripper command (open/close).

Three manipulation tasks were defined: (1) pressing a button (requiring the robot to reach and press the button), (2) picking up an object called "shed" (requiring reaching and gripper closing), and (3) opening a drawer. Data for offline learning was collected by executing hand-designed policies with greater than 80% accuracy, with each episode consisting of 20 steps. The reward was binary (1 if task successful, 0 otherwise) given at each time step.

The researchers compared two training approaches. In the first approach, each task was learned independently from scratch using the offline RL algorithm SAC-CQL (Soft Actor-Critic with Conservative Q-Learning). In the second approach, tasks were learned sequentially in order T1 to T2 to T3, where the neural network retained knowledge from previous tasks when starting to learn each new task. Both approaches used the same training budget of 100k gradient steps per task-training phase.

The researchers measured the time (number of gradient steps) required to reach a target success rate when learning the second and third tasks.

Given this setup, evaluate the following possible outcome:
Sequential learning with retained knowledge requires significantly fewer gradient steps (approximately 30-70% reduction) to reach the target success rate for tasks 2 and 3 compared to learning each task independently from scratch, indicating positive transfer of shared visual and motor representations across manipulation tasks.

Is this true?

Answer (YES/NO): NO